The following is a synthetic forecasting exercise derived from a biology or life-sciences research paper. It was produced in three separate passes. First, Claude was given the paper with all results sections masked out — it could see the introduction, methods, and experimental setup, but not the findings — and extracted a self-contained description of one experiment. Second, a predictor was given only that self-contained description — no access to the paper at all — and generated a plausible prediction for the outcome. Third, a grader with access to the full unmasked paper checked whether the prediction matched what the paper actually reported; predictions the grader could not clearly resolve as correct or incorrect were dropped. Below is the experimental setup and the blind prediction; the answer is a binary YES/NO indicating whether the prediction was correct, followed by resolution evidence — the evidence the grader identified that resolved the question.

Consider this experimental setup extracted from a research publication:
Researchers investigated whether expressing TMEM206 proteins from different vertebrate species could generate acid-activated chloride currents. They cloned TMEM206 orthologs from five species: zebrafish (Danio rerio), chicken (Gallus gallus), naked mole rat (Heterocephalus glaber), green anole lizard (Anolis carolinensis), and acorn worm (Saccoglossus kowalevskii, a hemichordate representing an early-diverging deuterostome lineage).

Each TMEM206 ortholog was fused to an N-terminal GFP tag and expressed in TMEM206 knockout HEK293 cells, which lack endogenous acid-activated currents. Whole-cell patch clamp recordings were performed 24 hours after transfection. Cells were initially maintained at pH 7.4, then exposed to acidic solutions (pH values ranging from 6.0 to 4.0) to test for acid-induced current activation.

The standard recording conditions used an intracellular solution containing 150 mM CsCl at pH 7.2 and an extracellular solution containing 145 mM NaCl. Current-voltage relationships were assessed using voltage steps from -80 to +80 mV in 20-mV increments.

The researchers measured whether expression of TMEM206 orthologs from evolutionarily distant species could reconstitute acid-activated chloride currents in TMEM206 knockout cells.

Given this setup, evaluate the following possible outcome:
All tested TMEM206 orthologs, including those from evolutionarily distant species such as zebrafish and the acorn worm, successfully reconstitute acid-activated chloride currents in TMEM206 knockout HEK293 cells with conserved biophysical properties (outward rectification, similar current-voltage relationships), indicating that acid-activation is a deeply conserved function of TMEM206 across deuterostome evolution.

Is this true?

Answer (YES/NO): NO